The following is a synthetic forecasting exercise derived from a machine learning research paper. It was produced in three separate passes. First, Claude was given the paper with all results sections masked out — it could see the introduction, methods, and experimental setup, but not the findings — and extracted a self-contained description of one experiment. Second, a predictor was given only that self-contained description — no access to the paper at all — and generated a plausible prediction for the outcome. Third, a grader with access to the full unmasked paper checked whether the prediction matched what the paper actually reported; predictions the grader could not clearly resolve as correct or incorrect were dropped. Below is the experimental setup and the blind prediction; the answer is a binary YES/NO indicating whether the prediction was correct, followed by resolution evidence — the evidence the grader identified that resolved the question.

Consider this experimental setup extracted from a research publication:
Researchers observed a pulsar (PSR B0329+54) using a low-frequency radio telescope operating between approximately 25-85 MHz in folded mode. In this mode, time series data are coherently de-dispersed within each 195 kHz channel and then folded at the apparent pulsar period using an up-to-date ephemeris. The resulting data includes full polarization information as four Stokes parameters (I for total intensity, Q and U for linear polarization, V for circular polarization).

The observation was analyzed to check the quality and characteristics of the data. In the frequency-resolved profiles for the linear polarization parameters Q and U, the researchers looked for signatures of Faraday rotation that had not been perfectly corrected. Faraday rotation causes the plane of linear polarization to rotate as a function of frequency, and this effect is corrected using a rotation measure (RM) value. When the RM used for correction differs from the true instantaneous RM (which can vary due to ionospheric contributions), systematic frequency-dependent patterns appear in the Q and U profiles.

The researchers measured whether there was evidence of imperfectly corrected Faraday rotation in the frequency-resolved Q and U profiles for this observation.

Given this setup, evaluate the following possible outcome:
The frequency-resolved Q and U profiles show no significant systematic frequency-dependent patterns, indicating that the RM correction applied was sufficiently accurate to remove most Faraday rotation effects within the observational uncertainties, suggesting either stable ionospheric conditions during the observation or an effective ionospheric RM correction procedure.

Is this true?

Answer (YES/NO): NO